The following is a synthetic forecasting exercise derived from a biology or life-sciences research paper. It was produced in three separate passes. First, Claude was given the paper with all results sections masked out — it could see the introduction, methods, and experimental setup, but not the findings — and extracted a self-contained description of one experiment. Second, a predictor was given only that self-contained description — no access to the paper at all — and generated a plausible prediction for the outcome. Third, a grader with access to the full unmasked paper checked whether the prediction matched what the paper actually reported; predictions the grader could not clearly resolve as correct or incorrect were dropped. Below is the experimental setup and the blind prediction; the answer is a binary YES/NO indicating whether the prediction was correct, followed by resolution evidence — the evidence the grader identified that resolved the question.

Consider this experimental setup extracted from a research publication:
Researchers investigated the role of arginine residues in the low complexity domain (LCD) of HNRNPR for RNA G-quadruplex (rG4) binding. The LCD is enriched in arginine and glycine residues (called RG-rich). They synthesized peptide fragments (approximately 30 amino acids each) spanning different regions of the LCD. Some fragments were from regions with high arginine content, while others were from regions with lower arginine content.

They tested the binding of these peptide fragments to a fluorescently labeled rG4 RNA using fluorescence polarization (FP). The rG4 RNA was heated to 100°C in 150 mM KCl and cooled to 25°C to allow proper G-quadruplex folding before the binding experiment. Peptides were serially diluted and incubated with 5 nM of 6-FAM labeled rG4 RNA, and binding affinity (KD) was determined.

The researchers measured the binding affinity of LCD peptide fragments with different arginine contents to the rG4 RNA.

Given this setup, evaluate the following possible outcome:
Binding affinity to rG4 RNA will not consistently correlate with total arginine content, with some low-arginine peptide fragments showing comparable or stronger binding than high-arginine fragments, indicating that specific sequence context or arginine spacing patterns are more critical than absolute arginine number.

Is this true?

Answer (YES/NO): NO